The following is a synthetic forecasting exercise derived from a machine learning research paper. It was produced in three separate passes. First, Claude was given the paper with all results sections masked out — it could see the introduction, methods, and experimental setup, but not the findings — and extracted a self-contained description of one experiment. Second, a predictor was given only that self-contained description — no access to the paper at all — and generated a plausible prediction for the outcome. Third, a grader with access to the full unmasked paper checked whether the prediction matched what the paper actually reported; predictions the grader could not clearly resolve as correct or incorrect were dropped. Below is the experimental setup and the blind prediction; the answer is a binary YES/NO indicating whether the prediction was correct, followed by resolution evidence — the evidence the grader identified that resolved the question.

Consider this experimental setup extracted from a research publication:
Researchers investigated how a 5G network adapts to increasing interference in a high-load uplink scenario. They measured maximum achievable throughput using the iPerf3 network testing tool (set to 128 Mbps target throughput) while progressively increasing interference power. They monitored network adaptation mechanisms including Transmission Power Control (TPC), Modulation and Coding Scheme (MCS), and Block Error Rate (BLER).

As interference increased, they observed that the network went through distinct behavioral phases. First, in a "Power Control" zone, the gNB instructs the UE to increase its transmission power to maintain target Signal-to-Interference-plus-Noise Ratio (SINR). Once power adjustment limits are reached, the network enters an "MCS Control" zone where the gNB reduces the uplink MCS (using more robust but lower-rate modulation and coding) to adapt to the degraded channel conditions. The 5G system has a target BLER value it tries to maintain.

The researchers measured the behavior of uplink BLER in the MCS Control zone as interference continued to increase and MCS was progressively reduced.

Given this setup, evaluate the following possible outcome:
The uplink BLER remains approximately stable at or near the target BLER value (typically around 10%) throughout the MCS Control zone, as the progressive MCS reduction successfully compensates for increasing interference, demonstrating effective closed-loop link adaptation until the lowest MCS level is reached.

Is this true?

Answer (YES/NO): YES